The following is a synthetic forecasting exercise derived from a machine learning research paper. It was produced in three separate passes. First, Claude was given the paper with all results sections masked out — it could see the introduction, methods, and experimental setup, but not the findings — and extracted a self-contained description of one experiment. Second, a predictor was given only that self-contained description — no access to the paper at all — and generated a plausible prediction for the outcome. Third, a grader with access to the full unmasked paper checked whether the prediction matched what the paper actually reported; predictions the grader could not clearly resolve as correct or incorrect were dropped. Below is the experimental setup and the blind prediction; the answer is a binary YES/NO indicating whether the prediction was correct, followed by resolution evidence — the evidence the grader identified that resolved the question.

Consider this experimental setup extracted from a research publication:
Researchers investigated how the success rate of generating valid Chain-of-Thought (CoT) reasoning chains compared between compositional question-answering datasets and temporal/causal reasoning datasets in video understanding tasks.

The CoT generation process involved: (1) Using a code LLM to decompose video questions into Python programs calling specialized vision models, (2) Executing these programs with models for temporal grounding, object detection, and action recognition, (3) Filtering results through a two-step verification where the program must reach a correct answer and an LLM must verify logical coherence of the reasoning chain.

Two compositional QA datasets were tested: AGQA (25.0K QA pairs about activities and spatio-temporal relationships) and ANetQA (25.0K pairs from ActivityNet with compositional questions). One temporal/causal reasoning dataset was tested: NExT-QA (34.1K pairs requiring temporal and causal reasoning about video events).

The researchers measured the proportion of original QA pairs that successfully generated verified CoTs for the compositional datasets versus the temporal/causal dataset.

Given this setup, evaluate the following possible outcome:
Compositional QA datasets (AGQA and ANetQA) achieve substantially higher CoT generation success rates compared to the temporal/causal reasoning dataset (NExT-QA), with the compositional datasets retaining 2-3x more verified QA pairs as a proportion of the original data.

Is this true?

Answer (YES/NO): NO